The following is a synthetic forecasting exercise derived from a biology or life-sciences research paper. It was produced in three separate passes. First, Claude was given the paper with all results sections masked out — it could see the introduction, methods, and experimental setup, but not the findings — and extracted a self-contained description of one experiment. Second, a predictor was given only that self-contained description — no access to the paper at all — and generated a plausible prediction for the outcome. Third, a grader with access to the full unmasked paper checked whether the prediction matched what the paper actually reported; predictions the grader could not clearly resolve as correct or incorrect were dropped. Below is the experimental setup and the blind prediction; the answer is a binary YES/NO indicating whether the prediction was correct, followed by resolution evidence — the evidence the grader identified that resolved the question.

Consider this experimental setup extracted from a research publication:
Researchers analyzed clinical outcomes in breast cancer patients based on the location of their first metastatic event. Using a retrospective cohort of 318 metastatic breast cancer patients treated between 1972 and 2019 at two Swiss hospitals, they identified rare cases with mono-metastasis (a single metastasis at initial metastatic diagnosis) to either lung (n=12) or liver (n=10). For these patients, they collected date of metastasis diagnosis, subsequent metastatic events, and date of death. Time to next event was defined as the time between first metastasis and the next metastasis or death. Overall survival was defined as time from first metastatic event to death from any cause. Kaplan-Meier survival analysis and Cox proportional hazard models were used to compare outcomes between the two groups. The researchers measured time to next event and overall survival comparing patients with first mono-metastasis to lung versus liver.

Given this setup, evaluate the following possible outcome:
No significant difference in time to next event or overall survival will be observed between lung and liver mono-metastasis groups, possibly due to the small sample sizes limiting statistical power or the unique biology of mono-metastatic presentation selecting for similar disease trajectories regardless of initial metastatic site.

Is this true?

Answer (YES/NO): NO